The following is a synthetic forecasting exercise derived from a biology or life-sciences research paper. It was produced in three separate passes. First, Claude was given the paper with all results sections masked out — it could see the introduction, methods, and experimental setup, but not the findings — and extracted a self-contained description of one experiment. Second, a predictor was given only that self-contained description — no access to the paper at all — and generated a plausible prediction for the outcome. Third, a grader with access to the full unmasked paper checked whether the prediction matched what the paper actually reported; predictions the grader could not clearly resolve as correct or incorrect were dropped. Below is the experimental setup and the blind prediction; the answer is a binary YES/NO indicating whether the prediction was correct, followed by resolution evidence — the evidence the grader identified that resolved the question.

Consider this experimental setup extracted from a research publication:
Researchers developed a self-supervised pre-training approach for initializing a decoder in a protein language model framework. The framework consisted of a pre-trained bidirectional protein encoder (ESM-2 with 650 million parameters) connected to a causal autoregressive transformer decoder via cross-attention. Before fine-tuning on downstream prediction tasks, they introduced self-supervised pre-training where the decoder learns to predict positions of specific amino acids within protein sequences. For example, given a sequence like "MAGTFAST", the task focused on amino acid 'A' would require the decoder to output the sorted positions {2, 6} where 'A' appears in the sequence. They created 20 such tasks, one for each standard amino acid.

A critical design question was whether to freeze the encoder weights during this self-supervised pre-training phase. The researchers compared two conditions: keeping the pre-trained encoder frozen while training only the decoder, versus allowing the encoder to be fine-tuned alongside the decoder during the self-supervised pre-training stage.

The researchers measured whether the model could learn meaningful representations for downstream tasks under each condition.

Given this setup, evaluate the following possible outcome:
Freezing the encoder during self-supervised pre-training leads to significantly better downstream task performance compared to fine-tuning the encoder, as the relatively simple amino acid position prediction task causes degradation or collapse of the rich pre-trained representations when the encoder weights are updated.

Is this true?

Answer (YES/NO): YES